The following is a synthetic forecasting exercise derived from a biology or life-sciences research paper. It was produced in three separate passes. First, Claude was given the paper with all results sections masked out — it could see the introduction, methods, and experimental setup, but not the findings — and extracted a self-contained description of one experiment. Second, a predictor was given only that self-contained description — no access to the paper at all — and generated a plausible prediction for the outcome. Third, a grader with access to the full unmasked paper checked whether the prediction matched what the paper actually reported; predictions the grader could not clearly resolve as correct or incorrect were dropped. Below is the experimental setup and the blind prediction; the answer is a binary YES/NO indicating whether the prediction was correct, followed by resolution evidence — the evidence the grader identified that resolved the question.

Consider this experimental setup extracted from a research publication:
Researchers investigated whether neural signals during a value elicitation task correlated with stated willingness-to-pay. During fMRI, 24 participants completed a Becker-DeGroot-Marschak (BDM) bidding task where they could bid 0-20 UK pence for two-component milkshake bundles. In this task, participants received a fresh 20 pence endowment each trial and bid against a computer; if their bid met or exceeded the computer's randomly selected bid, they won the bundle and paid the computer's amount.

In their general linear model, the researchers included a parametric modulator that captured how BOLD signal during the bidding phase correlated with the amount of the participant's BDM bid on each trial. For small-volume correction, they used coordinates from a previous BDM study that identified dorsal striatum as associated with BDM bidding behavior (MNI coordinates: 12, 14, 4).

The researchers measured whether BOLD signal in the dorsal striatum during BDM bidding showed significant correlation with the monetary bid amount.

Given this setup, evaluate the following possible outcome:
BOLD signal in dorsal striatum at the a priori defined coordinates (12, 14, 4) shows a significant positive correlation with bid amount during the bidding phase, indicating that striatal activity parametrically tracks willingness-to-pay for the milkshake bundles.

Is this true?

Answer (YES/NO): YES